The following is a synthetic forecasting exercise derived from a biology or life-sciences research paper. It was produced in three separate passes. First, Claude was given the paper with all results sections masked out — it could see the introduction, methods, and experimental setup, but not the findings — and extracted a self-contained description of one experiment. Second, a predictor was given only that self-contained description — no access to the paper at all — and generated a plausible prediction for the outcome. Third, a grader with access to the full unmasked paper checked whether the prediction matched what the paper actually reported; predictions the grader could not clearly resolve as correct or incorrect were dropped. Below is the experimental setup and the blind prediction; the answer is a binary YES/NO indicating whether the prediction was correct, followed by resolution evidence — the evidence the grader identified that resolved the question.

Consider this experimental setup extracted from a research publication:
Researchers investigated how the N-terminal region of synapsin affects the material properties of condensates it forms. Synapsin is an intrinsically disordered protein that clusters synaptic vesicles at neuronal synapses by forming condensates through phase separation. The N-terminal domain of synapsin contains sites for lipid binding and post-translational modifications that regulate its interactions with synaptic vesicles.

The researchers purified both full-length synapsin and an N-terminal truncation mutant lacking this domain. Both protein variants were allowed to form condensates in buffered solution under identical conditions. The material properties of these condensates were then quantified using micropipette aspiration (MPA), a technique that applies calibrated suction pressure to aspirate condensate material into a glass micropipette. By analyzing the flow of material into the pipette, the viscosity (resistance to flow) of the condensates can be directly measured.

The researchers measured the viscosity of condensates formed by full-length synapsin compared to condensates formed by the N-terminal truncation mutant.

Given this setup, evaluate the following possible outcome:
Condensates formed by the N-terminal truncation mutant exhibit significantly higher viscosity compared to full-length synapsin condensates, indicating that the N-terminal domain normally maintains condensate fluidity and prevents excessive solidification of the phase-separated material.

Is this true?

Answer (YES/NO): NO